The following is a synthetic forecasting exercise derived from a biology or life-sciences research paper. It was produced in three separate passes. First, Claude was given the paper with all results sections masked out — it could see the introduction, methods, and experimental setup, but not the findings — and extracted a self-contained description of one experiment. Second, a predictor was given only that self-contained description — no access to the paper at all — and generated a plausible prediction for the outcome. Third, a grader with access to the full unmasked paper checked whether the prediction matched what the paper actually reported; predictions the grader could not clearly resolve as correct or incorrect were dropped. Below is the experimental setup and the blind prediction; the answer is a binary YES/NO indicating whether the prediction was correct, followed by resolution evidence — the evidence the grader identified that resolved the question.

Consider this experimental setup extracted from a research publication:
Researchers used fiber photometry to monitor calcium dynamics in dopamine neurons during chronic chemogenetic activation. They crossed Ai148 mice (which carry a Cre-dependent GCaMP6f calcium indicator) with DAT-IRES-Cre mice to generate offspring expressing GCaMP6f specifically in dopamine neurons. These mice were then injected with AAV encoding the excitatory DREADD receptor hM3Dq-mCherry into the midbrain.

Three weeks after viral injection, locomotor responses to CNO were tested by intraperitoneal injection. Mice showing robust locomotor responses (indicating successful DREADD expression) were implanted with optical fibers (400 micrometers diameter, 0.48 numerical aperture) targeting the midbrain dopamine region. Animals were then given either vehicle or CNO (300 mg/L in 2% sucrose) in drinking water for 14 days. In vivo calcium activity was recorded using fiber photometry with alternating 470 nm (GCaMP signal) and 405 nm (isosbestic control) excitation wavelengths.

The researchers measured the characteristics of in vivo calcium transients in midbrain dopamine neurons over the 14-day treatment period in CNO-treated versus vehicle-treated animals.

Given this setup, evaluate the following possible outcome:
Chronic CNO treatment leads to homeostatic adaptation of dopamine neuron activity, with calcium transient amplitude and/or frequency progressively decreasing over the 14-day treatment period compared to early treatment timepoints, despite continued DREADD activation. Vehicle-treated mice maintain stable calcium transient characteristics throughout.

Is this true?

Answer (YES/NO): NO